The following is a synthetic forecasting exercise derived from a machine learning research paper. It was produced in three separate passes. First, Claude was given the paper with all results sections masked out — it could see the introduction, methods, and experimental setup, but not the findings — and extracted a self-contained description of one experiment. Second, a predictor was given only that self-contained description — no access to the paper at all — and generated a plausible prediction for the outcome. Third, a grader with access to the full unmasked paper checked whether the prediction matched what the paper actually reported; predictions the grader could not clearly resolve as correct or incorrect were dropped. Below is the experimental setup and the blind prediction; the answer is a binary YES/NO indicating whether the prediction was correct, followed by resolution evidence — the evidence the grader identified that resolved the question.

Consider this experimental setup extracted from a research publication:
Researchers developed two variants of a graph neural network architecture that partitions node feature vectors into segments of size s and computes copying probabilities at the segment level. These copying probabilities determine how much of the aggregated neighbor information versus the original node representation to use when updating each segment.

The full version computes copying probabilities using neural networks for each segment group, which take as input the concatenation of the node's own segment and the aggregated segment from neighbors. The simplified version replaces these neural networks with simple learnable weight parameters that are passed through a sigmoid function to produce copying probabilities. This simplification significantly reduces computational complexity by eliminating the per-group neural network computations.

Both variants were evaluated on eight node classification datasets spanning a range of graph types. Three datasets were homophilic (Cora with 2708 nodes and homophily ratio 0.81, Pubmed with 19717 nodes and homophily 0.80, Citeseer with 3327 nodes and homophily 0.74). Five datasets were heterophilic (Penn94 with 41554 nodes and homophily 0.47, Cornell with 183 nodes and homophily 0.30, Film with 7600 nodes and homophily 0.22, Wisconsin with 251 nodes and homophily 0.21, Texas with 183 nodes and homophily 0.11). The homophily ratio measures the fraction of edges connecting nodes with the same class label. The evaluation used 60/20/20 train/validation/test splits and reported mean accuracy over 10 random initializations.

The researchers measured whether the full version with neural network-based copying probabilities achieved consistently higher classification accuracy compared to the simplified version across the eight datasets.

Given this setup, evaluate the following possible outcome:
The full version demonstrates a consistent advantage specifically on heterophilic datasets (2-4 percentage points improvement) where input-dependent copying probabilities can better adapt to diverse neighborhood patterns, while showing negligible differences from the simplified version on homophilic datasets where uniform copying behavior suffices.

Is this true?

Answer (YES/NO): NO